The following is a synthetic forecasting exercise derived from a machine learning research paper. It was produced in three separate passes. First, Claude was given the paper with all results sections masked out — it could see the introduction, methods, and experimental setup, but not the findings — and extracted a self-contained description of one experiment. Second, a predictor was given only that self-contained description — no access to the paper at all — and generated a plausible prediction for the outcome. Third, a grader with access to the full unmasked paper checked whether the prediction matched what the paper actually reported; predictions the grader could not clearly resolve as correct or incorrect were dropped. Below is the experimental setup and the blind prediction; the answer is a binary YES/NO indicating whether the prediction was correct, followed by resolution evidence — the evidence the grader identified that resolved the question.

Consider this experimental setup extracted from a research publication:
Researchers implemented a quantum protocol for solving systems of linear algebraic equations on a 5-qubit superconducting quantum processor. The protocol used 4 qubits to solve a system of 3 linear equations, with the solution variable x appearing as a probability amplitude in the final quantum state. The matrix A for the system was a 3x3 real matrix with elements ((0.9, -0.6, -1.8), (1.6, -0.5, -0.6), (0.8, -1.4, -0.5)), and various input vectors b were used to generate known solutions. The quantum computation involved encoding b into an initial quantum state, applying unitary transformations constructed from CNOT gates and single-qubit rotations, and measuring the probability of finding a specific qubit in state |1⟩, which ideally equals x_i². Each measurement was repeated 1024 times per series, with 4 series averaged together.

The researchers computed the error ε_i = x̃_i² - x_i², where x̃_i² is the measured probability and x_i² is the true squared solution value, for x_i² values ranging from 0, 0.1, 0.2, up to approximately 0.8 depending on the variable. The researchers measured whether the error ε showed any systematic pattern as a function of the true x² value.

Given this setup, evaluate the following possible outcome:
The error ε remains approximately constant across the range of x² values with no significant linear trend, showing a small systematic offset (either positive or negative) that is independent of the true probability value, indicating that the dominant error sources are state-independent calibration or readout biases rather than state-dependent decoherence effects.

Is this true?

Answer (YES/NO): NO